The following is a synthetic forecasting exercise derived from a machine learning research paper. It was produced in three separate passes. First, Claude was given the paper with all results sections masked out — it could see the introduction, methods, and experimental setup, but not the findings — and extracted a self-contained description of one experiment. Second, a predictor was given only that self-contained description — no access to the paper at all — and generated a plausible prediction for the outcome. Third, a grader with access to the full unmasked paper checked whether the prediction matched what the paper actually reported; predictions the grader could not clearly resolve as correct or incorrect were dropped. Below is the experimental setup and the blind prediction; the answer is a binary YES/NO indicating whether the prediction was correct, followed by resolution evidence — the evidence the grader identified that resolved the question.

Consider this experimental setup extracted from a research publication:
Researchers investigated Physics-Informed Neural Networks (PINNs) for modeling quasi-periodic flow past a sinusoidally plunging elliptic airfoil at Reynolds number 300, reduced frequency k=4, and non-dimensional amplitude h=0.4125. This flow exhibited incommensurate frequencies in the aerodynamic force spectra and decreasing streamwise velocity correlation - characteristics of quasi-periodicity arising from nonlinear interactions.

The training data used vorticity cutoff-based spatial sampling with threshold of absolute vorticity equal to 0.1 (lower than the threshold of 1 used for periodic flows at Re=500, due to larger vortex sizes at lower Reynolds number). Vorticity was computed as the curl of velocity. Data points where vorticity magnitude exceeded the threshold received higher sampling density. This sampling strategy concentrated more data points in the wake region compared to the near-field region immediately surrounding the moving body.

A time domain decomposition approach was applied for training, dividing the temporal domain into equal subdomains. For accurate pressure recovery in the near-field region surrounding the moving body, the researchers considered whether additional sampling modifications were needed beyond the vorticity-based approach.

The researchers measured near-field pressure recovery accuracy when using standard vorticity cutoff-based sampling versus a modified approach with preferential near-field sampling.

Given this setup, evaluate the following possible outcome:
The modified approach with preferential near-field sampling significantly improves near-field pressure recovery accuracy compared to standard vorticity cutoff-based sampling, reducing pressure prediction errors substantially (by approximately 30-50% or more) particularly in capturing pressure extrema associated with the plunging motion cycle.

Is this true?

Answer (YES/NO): NO